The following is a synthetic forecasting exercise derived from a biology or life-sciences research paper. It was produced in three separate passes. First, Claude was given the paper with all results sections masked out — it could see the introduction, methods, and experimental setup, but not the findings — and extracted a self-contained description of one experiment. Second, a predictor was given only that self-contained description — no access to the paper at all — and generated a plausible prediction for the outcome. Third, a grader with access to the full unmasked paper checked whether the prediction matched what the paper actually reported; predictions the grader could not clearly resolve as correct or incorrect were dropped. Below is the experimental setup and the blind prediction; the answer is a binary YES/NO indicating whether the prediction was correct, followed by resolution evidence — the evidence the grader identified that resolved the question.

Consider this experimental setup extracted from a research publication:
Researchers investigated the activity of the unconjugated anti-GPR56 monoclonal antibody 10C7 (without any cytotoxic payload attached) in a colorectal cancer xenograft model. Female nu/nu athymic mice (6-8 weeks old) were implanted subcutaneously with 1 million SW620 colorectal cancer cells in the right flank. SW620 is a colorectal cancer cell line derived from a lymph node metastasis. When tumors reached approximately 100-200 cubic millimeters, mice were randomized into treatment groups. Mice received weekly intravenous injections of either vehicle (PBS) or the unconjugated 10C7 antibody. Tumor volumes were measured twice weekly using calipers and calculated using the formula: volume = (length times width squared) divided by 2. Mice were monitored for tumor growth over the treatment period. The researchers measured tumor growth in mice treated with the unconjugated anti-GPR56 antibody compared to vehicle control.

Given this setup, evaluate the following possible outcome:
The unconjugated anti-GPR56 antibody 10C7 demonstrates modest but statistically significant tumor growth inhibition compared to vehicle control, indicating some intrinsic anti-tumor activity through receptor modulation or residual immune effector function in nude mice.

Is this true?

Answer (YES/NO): NO